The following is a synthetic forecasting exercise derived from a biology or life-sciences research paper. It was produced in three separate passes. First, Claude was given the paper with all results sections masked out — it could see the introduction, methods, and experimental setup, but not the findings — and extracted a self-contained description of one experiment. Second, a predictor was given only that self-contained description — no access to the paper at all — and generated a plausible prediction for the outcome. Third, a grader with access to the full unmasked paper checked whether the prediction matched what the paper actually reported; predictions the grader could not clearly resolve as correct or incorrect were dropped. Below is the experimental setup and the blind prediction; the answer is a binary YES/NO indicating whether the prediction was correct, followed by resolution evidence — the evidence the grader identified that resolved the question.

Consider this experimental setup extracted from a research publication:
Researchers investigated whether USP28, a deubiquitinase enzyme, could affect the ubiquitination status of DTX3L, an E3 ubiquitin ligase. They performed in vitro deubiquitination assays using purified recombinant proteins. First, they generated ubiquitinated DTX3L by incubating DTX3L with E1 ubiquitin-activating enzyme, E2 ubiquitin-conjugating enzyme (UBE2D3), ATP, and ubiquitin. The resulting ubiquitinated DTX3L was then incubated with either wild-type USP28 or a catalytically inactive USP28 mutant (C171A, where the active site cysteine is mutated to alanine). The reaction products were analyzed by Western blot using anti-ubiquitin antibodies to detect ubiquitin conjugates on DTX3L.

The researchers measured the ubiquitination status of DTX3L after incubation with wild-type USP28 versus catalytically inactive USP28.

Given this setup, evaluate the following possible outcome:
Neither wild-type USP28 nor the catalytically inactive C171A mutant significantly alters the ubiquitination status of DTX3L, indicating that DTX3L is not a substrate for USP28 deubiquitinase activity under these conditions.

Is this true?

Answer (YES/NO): NO